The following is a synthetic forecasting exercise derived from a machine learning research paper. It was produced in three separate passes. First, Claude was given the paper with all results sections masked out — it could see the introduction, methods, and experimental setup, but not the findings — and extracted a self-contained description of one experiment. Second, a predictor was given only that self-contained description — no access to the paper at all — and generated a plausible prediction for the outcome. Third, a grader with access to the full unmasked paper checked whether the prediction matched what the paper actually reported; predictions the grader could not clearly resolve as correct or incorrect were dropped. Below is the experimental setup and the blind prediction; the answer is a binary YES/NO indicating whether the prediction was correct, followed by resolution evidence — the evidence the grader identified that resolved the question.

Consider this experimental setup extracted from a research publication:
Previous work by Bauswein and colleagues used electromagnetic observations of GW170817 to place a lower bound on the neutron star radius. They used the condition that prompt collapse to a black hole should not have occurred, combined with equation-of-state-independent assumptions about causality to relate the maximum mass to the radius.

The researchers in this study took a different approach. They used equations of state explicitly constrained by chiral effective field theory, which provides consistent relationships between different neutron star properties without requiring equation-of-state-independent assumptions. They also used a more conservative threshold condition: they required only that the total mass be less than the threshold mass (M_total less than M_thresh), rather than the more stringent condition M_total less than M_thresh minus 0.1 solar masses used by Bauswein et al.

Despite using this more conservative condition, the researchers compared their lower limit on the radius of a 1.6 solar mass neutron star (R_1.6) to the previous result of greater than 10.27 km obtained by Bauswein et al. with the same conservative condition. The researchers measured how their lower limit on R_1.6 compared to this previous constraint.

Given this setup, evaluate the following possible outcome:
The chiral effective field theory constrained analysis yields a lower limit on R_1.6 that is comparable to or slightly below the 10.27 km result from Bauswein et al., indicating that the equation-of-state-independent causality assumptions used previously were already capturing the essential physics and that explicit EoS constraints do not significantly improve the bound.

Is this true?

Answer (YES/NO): NO